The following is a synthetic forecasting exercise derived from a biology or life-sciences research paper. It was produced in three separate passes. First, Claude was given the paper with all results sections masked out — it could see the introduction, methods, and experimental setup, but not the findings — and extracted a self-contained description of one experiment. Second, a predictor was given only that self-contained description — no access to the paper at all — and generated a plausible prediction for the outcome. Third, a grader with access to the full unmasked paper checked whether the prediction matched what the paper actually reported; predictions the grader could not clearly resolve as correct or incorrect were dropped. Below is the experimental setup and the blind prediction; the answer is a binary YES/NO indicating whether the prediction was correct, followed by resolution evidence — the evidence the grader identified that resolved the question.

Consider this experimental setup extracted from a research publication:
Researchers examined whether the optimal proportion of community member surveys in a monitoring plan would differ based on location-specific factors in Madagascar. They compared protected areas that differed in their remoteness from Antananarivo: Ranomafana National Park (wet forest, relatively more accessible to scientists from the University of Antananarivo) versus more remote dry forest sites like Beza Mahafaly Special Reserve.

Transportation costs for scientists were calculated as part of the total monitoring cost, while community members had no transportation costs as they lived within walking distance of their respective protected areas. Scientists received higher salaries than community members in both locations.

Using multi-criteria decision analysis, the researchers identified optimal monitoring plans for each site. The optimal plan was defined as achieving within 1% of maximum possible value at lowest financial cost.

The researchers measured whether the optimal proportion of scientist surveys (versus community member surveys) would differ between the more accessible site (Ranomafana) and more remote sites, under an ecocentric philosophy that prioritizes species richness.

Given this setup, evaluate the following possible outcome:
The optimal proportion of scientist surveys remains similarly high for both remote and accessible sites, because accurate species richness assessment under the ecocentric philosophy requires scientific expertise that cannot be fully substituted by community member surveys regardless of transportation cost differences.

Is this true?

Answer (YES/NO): NO